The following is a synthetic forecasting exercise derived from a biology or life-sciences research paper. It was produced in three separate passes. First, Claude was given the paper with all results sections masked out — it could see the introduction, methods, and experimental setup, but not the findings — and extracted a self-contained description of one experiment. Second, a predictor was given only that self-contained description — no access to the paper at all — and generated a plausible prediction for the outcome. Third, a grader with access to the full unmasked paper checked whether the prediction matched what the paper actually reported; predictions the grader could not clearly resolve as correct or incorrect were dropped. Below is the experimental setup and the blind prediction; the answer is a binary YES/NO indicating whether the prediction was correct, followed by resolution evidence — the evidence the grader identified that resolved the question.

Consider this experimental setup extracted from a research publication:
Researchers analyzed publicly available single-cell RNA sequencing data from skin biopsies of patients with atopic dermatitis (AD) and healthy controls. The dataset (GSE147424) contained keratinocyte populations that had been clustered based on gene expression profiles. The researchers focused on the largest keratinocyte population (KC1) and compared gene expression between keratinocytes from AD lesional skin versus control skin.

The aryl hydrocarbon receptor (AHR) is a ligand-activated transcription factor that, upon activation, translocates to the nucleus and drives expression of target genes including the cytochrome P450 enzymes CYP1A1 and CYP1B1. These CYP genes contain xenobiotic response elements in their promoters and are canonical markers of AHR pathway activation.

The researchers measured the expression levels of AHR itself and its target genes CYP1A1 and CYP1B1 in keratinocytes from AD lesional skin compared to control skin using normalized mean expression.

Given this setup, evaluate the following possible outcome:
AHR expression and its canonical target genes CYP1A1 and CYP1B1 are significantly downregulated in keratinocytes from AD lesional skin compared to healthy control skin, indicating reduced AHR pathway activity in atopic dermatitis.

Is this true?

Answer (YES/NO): NO